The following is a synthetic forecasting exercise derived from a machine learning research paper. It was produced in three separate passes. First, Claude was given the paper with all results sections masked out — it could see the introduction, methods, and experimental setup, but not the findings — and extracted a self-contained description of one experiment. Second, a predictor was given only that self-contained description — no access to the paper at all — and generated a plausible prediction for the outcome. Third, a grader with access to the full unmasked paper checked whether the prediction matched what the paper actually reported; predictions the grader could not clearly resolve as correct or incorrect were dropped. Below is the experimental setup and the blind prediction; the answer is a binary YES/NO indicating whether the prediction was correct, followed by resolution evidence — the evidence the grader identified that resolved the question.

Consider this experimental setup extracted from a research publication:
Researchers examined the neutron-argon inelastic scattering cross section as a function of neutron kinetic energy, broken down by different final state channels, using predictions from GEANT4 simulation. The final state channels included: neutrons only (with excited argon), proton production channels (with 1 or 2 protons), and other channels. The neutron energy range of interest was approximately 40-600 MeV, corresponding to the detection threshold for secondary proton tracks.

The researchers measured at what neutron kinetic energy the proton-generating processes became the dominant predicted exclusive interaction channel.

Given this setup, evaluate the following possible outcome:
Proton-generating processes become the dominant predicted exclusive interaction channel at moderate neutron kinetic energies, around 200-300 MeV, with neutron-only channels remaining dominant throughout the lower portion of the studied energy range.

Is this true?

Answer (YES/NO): NO